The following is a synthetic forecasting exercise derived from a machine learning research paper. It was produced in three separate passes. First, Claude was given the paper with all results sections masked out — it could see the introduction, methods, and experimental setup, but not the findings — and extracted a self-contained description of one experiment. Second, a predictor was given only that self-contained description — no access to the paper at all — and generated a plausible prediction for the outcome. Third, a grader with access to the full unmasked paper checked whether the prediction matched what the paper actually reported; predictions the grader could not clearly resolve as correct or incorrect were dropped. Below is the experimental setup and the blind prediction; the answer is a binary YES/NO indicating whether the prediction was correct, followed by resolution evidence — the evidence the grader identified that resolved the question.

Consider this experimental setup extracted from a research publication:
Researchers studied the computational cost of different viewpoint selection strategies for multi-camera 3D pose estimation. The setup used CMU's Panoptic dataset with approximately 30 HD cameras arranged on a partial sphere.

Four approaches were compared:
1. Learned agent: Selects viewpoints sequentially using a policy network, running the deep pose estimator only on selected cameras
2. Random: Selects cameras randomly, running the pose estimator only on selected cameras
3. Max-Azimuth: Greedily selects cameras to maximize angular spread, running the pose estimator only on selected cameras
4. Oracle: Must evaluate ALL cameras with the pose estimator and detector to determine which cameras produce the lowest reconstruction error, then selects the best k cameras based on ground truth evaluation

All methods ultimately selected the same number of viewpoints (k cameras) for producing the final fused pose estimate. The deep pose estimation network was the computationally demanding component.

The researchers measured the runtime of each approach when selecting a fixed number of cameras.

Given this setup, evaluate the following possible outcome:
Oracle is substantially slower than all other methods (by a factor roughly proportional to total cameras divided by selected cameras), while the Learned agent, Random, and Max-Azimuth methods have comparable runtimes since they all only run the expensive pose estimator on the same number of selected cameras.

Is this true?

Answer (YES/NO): YES